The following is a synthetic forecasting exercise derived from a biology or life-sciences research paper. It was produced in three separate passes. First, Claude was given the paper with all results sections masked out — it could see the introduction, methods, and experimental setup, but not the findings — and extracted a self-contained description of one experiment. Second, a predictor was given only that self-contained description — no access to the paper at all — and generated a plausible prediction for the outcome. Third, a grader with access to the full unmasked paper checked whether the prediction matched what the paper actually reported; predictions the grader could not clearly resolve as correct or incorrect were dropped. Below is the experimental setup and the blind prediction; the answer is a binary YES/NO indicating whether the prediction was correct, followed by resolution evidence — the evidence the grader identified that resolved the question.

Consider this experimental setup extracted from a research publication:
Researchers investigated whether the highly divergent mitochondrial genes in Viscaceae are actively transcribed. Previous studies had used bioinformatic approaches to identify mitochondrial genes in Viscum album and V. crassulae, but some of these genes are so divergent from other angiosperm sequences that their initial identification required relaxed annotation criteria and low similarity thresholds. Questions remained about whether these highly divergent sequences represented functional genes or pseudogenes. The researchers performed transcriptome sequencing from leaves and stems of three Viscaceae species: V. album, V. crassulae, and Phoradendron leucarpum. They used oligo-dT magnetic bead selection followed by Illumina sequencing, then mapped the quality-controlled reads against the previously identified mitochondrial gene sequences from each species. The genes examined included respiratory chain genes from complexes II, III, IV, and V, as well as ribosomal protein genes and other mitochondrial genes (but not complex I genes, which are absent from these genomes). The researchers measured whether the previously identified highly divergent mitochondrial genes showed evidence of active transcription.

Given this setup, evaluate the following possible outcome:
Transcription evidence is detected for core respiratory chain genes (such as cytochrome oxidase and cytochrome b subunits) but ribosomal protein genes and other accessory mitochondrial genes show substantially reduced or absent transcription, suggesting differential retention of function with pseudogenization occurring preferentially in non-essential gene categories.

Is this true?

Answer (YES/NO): NO